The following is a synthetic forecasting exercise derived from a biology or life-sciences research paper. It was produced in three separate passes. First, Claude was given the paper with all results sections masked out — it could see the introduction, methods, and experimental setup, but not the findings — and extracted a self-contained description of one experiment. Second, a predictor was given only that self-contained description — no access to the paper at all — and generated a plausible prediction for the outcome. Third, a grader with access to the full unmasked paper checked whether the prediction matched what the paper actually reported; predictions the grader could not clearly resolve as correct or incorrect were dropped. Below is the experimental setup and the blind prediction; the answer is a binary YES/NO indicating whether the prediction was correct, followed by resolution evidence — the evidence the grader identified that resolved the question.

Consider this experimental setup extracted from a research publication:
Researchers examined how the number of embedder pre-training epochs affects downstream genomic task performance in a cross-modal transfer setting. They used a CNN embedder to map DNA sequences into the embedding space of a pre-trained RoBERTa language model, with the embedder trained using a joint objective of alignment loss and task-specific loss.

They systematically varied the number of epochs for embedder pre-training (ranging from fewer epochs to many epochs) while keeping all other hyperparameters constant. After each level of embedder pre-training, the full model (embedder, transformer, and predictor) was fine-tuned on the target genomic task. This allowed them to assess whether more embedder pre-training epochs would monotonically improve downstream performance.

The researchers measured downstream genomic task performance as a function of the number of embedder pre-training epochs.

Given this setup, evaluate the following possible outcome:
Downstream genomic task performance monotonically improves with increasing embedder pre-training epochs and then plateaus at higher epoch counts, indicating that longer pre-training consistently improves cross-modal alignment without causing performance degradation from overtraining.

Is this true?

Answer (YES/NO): NO